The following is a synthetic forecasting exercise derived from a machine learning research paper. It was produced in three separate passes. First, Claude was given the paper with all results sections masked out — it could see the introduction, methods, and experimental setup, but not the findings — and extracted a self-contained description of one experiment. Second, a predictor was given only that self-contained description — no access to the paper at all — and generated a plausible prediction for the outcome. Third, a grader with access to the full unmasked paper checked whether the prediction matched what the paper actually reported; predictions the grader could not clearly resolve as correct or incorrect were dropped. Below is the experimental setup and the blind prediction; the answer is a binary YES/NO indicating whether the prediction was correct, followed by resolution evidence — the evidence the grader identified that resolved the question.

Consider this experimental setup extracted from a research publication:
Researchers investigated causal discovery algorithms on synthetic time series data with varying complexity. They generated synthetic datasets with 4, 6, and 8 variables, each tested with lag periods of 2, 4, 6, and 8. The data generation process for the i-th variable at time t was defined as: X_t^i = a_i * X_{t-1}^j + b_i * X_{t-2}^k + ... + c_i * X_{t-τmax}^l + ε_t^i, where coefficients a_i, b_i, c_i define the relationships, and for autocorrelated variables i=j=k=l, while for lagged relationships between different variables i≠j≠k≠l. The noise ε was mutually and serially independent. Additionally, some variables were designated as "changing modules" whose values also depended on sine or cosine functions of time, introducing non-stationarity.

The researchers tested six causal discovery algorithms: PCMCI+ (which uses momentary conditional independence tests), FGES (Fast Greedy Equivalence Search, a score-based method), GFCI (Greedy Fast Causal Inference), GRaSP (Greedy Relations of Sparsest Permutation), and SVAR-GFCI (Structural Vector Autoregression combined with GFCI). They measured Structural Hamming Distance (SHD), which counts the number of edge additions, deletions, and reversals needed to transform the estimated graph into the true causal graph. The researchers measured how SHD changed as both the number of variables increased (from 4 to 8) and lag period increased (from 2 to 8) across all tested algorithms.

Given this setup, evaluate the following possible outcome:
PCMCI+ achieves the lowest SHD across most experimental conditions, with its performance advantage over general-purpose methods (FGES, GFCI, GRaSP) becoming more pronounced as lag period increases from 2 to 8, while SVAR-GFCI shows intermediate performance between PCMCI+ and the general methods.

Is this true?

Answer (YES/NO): NO